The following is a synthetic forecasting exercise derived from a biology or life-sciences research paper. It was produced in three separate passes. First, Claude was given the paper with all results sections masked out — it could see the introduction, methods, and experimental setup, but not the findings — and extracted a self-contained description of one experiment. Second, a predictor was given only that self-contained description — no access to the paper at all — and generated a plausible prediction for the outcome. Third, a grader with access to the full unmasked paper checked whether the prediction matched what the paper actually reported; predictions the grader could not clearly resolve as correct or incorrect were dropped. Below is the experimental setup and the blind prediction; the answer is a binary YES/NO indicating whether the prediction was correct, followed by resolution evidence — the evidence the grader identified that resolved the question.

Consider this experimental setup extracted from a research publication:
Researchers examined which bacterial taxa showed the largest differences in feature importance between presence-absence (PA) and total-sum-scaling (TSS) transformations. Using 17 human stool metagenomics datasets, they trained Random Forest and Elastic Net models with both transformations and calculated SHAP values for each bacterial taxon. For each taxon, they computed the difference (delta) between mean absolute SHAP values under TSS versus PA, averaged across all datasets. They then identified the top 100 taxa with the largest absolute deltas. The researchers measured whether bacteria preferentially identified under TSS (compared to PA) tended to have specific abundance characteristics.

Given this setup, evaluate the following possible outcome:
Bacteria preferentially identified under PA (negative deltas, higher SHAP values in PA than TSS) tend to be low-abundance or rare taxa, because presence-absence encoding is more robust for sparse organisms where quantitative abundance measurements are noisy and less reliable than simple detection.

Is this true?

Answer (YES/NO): NO